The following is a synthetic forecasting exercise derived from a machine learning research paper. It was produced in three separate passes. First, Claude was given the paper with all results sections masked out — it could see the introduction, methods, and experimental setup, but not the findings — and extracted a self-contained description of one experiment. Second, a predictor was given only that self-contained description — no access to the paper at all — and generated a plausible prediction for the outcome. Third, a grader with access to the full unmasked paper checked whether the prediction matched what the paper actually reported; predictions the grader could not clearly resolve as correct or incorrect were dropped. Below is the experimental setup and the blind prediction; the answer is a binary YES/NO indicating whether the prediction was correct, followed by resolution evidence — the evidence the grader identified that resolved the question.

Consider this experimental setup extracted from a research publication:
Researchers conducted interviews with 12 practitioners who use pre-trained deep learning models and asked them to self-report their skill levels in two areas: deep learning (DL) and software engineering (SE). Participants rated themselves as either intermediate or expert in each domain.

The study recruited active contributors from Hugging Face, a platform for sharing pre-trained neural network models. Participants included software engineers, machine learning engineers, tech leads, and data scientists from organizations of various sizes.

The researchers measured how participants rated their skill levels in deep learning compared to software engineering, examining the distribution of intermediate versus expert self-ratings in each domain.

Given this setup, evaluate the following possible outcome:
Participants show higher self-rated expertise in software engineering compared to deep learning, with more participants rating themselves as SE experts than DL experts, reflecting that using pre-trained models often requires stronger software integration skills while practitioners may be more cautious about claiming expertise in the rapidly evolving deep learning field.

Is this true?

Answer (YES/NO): NO